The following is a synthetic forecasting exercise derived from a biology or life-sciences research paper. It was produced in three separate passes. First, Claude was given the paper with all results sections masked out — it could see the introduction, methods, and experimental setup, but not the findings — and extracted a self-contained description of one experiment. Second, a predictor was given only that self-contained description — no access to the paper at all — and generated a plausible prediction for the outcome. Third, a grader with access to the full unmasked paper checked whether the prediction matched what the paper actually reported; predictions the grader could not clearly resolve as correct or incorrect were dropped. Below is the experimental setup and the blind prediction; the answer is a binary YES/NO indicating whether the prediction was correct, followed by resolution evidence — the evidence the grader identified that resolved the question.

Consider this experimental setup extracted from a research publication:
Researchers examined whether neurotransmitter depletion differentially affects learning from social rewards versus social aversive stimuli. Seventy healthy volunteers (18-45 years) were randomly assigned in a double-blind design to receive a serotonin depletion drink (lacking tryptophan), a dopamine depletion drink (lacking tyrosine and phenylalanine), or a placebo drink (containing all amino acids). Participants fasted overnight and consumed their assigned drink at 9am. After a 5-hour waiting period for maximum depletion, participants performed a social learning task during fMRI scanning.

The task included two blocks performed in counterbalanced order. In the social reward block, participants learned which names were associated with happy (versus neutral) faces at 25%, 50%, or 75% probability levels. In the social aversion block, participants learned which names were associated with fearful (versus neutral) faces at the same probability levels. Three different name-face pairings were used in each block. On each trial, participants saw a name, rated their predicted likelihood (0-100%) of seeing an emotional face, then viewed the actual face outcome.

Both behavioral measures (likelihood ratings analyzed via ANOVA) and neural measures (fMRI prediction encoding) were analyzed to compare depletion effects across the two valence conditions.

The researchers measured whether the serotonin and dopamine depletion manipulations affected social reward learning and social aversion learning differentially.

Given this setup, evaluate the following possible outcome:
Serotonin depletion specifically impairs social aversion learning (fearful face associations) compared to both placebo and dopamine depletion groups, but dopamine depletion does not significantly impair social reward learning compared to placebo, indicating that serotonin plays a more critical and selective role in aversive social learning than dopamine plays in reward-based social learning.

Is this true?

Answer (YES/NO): NO